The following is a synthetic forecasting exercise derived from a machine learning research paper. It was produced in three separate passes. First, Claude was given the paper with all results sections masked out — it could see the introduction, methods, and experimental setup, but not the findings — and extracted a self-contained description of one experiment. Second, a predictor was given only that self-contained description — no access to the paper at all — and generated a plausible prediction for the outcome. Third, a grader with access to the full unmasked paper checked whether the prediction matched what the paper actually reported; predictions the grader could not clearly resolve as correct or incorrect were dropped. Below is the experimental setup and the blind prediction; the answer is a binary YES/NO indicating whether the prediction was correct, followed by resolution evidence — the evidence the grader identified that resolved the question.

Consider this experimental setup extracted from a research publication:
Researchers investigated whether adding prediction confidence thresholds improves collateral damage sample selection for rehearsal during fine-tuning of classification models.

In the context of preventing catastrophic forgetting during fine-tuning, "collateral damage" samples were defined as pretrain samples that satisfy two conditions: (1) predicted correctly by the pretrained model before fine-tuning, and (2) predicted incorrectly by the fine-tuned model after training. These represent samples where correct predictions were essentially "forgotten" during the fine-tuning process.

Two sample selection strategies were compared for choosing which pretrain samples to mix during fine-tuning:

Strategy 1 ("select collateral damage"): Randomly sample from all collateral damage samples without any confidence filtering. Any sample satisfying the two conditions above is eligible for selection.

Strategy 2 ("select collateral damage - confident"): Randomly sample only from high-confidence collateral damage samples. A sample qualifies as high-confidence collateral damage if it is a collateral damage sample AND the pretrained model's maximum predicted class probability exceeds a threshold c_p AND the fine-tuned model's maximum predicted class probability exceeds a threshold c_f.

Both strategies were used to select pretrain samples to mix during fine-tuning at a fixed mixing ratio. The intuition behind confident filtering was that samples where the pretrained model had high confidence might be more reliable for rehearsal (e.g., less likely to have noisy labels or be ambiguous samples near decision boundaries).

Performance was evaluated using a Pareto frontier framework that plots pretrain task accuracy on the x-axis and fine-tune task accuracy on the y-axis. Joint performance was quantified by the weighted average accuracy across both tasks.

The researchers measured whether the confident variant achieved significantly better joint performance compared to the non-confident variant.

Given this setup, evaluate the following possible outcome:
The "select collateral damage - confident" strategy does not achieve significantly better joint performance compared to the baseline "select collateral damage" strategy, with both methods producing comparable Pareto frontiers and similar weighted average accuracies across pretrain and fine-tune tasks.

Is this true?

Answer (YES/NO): YES